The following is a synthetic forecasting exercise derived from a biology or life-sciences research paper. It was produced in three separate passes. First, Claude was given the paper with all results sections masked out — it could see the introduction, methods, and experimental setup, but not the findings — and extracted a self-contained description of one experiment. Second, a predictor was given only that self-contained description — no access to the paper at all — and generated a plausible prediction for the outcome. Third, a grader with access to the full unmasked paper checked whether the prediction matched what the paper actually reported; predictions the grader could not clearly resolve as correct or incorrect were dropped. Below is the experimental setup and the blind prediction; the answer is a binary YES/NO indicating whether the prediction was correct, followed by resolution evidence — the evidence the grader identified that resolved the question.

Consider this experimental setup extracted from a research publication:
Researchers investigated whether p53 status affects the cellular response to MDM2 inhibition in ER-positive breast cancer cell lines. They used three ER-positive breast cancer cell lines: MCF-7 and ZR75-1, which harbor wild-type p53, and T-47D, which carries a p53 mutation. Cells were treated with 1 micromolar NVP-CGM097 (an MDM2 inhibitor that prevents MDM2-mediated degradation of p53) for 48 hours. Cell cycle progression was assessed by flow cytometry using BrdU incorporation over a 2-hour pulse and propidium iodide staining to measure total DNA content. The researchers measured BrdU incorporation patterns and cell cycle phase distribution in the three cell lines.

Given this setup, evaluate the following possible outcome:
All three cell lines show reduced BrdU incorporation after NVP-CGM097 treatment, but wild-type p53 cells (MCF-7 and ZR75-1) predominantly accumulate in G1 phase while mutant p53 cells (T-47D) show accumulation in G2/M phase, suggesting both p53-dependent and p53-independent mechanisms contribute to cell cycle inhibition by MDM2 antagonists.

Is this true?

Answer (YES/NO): NO